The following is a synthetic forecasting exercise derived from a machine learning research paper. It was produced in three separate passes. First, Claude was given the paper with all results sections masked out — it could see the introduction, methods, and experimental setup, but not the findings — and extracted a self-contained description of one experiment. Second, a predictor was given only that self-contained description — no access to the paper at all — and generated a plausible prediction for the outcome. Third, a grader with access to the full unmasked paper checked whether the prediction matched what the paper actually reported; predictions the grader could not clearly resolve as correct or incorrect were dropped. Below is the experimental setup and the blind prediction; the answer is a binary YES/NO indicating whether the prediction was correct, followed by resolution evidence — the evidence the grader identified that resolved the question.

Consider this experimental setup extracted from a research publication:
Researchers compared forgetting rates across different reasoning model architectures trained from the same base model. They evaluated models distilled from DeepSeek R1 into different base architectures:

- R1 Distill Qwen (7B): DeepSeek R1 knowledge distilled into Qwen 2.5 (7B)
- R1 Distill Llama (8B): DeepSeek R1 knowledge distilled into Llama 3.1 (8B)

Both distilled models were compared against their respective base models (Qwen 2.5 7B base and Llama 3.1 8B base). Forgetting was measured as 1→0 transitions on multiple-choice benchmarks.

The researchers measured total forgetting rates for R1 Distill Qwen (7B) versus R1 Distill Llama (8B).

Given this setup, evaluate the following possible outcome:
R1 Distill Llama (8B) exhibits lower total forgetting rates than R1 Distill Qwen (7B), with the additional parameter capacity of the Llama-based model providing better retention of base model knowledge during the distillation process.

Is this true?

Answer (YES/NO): NO